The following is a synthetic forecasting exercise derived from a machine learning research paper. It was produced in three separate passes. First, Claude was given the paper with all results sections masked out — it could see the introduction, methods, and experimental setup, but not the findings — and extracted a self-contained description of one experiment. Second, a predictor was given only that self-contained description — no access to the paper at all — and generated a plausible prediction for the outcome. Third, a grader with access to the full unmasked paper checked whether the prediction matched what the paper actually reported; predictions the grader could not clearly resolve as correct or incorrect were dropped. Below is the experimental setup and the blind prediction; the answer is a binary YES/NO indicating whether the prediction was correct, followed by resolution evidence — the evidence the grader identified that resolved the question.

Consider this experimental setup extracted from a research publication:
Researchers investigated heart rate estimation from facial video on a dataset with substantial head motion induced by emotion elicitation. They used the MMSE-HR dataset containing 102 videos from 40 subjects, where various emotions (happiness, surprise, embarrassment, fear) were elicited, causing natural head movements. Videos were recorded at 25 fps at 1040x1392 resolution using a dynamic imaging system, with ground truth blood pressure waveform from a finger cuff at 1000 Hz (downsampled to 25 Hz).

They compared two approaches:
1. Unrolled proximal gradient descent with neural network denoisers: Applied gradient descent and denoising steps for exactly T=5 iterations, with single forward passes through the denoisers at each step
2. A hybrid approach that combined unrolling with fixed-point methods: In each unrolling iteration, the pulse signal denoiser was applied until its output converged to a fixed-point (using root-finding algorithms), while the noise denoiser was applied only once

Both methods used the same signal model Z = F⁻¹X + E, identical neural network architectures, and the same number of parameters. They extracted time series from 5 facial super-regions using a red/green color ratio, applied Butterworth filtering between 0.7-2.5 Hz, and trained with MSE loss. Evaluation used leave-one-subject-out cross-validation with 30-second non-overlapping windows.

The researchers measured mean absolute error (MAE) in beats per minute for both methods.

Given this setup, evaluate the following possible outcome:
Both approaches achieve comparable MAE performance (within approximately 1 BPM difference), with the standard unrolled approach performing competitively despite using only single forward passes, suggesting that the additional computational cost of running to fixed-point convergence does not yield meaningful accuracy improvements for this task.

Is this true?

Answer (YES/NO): NO